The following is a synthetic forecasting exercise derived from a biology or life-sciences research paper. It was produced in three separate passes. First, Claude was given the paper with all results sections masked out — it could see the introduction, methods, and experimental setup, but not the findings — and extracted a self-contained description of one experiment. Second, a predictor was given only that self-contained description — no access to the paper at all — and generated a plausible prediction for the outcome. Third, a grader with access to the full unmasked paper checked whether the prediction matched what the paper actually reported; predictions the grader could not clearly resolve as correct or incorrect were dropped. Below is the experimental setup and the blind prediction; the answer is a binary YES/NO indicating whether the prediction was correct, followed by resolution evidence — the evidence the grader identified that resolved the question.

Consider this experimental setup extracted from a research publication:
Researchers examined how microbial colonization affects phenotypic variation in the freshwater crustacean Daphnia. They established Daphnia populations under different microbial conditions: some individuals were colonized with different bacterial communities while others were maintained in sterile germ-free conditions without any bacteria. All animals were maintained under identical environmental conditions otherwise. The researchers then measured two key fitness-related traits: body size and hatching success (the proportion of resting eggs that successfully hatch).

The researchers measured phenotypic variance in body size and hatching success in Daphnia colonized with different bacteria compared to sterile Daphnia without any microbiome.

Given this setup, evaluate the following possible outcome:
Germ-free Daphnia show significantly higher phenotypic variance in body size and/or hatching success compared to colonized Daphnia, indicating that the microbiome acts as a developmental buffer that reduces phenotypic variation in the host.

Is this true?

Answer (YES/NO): NO